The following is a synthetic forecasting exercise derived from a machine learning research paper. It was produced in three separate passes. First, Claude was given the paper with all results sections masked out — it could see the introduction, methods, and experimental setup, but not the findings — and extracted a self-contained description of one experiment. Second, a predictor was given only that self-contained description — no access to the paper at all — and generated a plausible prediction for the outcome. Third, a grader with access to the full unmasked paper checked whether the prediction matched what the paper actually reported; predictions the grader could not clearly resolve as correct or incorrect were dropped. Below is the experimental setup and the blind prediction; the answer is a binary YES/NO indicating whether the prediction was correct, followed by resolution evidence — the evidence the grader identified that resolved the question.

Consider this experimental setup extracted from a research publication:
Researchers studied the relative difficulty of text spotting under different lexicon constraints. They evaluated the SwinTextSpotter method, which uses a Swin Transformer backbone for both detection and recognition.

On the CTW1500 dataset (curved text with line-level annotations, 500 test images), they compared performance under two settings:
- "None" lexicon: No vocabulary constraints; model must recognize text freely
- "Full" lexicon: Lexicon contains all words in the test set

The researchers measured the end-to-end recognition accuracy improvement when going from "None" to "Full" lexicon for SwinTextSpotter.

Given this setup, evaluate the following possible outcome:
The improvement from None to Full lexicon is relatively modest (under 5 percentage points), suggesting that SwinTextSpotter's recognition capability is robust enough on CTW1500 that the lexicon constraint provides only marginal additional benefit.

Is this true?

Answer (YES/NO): NO